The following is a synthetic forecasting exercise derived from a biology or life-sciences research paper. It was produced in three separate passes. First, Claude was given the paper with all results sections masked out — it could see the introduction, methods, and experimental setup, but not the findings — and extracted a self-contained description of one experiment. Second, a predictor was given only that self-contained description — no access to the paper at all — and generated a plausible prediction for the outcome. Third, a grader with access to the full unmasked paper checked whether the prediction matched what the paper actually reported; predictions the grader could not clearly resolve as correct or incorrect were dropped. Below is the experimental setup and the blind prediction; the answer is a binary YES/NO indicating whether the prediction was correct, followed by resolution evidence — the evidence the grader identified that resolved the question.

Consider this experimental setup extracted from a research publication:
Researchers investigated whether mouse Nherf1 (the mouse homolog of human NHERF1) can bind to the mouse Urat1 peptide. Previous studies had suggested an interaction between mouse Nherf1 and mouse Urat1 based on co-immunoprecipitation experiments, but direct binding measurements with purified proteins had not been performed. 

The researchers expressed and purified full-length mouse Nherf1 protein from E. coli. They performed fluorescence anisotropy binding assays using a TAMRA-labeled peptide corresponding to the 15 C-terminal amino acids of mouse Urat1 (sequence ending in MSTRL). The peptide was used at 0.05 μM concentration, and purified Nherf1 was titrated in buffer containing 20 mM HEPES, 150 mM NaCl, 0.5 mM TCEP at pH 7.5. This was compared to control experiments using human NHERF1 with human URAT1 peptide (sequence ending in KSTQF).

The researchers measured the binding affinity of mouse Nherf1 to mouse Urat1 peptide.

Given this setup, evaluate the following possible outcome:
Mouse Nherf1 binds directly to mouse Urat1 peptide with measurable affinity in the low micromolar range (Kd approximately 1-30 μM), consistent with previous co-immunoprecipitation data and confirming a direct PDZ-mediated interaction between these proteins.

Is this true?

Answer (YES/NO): NO